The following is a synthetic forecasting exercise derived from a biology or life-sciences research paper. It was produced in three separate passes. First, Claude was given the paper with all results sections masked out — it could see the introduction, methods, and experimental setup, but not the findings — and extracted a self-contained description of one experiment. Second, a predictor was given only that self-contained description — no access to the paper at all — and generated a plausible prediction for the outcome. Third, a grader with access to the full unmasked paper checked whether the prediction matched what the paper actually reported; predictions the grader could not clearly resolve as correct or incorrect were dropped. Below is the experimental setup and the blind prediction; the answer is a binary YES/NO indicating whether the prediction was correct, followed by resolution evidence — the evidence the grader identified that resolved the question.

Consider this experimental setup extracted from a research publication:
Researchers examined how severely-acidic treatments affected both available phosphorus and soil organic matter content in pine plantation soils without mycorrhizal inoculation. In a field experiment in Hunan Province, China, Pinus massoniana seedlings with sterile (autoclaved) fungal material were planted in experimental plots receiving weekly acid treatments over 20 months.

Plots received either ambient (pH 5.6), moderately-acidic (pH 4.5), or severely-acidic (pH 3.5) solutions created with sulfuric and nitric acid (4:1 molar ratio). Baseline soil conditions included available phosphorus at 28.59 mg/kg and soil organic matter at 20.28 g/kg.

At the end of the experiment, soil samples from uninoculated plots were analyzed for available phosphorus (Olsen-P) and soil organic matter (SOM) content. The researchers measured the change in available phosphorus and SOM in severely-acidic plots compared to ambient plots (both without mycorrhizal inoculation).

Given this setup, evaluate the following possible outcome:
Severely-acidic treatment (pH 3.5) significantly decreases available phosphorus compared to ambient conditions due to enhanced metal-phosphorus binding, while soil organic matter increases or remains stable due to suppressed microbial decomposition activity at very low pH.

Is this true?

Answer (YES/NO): NO